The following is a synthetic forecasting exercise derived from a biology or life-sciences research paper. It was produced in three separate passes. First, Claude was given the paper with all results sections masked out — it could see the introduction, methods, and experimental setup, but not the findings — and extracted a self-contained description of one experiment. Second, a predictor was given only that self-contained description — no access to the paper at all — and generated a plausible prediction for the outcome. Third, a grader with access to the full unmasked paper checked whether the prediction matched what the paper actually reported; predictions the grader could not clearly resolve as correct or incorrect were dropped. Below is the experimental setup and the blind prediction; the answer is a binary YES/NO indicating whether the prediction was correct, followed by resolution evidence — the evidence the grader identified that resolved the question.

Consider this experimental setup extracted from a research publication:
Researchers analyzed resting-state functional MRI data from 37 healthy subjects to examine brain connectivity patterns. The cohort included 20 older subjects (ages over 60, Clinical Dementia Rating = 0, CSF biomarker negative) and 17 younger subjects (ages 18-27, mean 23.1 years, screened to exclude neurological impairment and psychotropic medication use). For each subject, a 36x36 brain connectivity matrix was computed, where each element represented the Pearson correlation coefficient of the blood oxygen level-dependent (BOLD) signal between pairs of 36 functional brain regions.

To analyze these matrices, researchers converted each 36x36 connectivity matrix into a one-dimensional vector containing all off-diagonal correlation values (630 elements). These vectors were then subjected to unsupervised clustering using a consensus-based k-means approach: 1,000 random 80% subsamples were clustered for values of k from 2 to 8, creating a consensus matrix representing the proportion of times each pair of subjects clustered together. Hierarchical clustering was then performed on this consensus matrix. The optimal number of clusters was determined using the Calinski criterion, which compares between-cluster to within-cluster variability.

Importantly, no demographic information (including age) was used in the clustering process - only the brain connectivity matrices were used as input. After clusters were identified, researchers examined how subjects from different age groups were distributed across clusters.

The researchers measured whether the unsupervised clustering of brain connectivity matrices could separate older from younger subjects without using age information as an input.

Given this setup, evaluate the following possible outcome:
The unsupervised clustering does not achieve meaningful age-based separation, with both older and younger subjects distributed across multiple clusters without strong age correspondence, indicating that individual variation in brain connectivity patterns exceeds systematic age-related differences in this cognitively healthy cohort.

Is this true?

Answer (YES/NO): NO